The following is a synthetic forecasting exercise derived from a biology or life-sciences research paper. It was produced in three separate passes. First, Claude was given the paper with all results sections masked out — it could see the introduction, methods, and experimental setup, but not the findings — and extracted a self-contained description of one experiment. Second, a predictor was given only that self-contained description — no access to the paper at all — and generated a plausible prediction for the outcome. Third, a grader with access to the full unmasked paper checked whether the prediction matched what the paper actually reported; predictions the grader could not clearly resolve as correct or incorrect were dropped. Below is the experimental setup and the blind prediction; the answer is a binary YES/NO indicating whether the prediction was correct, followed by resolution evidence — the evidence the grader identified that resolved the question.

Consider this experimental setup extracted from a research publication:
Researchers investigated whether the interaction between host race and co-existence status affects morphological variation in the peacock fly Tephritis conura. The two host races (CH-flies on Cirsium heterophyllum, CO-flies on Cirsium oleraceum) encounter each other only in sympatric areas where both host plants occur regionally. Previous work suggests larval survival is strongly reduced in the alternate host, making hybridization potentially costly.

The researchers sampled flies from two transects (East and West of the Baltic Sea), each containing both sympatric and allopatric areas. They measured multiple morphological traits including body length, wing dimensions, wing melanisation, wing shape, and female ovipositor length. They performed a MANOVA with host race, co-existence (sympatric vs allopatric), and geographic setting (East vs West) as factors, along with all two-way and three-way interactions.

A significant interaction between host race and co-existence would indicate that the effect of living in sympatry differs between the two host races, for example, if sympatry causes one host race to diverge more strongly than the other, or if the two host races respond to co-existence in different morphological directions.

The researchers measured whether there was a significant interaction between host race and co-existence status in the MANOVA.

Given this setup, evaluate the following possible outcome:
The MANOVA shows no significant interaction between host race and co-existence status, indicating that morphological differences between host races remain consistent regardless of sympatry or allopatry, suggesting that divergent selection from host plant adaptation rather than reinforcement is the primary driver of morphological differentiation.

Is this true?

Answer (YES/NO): NO